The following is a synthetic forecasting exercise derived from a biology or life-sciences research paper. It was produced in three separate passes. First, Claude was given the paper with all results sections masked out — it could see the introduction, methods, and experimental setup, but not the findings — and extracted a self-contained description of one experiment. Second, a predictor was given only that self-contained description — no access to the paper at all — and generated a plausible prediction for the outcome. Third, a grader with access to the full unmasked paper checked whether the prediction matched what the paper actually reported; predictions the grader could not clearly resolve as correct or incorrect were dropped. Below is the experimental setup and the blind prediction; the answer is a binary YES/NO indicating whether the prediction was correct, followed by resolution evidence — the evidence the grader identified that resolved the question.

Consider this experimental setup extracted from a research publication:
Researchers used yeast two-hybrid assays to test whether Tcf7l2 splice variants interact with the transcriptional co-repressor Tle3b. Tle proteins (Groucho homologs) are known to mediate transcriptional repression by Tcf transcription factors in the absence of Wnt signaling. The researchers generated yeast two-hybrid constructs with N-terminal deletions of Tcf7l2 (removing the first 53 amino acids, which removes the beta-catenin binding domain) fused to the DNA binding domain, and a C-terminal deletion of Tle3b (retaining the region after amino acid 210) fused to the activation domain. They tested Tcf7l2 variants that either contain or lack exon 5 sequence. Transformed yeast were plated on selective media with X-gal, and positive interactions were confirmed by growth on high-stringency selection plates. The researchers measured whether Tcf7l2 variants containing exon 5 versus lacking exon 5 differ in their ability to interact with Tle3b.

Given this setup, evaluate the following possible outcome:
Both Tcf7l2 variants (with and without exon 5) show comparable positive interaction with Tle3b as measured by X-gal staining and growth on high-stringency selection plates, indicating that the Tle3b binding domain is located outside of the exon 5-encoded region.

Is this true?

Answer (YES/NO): NO